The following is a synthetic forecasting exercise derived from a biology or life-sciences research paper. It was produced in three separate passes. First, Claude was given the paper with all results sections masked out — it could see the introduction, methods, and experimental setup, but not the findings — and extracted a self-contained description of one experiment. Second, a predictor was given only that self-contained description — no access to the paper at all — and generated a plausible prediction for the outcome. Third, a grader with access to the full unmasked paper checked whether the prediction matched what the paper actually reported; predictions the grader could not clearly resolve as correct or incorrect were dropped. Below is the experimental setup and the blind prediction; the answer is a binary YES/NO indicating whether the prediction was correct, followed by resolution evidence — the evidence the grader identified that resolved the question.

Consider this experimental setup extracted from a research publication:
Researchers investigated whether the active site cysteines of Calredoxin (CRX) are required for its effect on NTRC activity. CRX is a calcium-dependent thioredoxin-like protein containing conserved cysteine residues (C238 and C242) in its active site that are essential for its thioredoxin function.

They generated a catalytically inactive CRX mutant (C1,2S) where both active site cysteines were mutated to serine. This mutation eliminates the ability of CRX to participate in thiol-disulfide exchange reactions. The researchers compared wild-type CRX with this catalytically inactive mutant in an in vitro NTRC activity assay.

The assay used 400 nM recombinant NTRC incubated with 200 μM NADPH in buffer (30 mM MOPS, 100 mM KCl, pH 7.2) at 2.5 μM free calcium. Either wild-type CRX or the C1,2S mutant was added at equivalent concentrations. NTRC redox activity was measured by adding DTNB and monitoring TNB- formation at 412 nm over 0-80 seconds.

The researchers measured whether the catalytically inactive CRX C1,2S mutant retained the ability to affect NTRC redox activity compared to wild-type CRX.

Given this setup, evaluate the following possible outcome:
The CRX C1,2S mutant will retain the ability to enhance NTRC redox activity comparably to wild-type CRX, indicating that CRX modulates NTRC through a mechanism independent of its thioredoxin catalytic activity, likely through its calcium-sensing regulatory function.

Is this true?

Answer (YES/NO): NO